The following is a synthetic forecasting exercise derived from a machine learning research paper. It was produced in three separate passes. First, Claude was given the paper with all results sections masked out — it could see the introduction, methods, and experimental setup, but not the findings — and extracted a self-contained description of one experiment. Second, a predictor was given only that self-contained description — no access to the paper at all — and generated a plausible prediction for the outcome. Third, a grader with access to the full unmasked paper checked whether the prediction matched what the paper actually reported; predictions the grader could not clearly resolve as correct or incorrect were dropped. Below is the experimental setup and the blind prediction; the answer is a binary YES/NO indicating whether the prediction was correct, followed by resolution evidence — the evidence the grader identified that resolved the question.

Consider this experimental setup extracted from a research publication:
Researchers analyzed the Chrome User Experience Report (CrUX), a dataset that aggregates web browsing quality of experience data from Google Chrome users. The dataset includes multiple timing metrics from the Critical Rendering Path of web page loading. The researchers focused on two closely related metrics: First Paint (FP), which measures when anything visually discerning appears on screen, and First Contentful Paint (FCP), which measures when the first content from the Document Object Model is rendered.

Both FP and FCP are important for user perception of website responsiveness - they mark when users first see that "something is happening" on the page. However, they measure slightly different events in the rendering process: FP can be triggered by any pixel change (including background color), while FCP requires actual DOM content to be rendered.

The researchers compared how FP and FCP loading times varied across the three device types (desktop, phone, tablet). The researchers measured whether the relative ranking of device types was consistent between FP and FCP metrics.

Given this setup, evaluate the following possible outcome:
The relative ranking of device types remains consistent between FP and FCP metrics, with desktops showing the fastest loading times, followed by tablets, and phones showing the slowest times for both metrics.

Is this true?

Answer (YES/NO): NO